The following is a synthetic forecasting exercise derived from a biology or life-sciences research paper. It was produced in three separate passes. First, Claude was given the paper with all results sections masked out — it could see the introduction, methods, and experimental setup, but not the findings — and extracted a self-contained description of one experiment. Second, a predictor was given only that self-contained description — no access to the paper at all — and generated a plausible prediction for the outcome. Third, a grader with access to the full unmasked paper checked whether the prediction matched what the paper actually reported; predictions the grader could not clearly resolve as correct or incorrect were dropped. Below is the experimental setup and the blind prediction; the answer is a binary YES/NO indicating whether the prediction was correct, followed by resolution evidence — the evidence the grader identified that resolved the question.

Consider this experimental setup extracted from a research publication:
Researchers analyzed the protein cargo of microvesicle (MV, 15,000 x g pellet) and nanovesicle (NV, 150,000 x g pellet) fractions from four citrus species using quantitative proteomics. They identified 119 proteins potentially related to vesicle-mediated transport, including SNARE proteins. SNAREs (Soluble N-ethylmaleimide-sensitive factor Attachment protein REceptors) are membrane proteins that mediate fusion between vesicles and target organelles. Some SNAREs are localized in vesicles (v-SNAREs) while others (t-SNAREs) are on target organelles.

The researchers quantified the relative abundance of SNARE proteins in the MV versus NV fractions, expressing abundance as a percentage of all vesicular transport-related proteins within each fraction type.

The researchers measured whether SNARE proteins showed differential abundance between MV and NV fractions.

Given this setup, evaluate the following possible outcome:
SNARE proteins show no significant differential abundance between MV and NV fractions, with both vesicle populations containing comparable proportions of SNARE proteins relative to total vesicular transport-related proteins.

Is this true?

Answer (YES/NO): NO